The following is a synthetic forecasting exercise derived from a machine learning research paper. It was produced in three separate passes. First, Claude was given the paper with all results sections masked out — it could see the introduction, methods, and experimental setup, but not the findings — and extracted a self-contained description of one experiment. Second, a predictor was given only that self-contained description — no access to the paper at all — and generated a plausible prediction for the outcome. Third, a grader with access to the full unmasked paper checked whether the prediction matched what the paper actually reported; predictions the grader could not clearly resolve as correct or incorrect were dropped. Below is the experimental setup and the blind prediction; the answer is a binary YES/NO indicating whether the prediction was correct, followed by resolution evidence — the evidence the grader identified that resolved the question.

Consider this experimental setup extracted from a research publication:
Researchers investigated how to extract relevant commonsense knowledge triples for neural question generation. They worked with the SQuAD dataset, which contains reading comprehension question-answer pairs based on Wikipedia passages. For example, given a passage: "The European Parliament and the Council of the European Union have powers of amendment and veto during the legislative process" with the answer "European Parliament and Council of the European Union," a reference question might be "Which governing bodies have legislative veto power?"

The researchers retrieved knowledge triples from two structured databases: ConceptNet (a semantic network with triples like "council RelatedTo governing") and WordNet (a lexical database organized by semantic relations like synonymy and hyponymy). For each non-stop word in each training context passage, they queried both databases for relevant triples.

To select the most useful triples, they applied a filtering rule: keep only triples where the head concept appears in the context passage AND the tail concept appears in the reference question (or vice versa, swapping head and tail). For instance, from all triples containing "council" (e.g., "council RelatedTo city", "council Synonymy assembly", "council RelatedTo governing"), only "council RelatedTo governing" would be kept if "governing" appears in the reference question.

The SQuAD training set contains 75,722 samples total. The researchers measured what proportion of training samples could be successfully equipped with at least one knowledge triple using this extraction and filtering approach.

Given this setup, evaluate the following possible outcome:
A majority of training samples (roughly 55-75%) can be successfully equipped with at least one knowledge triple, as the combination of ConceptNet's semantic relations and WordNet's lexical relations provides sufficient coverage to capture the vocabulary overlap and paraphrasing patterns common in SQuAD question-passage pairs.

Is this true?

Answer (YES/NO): YES